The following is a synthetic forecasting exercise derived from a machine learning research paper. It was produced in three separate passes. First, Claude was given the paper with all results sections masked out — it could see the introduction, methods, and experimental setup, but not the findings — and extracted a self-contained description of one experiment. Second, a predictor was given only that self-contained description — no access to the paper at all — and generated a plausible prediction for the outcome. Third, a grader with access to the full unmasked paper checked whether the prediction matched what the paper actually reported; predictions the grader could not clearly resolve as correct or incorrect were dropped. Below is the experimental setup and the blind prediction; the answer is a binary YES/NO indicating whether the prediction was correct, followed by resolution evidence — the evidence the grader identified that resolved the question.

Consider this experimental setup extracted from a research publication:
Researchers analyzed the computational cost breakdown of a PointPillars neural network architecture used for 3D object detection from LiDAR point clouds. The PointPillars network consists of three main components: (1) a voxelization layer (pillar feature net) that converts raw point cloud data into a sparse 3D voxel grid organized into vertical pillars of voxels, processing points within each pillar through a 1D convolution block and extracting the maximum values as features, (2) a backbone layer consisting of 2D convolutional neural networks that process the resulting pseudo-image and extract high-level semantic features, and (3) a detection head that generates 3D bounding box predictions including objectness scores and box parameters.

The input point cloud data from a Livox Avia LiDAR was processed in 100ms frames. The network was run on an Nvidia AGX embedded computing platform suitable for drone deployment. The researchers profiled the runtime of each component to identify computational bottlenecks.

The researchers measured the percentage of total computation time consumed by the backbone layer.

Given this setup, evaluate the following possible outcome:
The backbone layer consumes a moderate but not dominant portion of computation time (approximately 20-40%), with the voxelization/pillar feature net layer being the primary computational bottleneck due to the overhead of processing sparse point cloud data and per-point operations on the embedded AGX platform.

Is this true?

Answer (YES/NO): NO